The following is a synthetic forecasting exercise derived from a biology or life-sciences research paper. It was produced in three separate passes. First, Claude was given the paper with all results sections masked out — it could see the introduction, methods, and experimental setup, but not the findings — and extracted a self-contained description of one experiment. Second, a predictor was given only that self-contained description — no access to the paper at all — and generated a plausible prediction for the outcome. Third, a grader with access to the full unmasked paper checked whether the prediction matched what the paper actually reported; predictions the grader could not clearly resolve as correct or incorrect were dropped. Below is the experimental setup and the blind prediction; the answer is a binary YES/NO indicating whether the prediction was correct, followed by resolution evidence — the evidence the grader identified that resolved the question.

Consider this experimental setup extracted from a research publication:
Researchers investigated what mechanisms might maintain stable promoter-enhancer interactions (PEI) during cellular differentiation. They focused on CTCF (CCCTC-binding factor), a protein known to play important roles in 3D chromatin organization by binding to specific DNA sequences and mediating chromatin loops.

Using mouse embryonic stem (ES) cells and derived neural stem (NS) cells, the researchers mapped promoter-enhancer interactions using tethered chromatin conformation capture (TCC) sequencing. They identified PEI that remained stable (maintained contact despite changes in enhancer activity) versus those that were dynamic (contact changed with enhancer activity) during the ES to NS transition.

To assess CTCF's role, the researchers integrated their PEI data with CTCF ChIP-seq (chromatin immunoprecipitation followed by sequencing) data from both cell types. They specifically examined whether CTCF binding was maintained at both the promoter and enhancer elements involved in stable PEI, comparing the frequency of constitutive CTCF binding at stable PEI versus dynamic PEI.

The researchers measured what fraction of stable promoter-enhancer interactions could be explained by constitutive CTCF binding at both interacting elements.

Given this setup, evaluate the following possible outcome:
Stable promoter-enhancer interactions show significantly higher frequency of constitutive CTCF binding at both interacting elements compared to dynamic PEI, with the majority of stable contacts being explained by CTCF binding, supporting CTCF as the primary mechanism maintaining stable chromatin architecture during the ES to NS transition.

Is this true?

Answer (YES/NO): NO